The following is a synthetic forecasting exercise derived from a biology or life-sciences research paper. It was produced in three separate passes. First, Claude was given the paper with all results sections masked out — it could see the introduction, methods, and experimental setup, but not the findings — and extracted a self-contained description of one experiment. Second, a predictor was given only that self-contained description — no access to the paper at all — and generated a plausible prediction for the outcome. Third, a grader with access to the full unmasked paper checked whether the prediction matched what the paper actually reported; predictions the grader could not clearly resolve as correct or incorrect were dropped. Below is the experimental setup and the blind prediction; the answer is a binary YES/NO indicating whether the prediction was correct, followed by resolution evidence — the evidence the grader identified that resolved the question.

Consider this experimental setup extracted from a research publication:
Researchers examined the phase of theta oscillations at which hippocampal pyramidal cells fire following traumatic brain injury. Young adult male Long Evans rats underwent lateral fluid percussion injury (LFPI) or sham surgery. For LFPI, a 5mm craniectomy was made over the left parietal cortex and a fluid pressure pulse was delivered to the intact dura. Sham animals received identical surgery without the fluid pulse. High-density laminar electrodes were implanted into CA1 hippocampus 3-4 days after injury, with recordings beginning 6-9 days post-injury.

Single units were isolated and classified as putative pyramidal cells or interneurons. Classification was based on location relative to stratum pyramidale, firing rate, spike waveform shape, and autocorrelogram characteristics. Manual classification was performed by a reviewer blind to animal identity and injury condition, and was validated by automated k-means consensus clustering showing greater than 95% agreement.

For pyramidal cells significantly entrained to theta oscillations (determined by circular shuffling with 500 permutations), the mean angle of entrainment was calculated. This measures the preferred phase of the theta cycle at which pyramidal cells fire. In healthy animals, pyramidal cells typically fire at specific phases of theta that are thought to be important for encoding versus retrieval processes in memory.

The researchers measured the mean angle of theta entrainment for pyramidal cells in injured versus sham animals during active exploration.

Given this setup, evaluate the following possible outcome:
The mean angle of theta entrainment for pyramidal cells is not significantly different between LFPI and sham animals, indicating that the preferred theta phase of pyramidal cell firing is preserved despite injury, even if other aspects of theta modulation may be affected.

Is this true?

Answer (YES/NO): NO